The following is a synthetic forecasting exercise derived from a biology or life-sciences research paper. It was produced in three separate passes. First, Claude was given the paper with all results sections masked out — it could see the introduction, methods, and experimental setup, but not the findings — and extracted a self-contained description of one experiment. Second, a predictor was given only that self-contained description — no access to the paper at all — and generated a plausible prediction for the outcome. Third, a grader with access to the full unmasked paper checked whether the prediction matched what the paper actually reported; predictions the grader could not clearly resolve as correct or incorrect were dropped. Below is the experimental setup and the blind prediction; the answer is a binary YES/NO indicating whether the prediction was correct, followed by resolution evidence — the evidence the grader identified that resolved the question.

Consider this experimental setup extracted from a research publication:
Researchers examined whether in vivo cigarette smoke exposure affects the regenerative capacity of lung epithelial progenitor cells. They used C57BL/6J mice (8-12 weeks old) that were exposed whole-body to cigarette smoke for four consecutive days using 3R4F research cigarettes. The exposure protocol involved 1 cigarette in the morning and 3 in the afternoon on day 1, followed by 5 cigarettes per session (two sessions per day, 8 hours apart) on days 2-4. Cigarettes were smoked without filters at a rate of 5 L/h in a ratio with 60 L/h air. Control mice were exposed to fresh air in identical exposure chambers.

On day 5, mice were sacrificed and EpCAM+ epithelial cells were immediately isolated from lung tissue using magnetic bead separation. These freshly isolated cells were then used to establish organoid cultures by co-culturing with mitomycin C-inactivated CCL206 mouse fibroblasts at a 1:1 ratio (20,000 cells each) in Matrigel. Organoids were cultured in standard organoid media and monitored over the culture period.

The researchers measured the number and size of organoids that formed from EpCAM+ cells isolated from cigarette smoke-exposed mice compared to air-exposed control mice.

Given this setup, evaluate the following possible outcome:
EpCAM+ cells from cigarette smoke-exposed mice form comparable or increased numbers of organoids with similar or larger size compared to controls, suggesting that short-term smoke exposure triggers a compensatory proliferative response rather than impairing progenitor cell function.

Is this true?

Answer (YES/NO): NO